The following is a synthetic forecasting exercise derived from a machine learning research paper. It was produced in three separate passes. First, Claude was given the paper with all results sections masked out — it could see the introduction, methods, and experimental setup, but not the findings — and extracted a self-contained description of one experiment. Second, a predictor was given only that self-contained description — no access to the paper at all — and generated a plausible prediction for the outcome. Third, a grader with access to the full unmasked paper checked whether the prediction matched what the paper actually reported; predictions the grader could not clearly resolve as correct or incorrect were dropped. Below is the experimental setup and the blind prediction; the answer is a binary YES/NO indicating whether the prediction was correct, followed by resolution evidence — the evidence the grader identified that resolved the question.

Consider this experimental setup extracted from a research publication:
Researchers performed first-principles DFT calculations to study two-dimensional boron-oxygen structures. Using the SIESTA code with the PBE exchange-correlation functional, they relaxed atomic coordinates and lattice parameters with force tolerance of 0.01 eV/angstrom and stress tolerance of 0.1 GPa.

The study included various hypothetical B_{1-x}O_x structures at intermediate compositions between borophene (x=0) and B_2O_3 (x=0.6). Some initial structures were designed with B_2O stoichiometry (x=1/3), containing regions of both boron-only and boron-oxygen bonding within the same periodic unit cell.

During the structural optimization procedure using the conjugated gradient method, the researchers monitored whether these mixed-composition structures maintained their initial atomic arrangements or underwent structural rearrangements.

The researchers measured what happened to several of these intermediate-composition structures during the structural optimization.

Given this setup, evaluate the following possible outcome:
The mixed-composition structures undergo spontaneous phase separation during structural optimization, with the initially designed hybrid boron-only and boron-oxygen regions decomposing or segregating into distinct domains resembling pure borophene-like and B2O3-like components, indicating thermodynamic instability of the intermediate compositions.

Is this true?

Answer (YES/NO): YES